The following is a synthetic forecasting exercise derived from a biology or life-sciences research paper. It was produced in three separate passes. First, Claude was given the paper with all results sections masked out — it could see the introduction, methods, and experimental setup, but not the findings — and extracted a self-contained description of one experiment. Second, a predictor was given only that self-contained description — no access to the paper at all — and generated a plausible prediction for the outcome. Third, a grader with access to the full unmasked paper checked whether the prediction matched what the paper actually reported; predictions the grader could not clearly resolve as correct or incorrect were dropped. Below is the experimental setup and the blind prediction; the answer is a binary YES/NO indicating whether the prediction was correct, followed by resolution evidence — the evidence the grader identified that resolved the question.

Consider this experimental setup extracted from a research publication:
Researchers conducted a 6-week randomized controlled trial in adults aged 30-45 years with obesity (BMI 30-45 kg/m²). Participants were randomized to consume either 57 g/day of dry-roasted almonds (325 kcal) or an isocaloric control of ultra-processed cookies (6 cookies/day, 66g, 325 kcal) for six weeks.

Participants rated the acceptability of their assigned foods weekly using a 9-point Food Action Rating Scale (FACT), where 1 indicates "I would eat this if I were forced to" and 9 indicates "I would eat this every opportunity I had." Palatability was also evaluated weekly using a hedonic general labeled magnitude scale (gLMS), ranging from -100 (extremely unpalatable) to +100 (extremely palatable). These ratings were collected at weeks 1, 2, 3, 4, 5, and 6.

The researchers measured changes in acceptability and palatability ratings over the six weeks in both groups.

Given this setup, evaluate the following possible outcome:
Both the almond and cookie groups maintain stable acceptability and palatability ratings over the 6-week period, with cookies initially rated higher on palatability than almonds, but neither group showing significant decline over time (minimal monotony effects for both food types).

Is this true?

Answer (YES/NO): NO